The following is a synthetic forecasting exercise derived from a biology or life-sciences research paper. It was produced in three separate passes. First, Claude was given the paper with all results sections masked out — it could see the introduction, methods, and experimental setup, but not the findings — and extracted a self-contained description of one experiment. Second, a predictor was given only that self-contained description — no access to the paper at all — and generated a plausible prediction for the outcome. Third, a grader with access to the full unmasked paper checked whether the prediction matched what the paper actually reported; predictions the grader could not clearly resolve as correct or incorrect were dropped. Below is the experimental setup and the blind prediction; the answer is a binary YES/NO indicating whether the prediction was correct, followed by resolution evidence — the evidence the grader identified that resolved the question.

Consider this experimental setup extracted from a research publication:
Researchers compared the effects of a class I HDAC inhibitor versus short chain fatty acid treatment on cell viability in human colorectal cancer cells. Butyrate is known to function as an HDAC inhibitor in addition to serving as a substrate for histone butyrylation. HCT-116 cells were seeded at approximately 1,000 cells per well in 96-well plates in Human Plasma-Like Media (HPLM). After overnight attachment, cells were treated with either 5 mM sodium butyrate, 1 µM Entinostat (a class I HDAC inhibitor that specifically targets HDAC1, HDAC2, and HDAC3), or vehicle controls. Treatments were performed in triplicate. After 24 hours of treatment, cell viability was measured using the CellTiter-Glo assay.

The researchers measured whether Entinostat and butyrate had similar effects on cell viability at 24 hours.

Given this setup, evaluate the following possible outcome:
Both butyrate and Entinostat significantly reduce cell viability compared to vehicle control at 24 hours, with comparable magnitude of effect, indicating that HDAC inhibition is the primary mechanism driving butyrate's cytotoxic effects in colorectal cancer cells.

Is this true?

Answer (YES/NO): NO